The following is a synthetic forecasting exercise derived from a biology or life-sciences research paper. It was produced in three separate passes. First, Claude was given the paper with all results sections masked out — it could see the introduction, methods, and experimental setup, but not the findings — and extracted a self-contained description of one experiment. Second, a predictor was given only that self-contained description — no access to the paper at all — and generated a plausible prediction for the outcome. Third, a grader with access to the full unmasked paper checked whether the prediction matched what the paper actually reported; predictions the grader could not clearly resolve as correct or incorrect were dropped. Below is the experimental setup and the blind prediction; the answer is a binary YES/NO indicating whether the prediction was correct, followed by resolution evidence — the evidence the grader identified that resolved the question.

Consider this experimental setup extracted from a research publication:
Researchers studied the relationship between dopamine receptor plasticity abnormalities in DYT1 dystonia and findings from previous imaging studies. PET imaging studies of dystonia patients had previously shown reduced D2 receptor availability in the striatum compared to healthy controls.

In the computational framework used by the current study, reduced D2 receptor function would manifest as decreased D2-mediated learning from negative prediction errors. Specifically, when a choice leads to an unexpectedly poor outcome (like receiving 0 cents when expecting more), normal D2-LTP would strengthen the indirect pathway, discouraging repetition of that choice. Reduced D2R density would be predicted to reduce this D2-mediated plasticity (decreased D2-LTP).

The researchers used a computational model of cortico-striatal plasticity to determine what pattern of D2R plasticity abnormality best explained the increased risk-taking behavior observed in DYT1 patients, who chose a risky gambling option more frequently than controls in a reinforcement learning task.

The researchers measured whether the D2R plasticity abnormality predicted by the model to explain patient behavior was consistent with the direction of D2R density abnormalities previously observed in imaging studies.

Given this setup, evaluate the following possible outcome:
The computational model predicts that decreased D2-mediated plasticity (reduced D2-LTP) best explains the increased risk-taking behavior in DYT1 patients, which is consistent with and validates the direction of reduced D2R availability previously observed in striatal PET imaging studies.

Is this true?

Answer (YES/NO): YES